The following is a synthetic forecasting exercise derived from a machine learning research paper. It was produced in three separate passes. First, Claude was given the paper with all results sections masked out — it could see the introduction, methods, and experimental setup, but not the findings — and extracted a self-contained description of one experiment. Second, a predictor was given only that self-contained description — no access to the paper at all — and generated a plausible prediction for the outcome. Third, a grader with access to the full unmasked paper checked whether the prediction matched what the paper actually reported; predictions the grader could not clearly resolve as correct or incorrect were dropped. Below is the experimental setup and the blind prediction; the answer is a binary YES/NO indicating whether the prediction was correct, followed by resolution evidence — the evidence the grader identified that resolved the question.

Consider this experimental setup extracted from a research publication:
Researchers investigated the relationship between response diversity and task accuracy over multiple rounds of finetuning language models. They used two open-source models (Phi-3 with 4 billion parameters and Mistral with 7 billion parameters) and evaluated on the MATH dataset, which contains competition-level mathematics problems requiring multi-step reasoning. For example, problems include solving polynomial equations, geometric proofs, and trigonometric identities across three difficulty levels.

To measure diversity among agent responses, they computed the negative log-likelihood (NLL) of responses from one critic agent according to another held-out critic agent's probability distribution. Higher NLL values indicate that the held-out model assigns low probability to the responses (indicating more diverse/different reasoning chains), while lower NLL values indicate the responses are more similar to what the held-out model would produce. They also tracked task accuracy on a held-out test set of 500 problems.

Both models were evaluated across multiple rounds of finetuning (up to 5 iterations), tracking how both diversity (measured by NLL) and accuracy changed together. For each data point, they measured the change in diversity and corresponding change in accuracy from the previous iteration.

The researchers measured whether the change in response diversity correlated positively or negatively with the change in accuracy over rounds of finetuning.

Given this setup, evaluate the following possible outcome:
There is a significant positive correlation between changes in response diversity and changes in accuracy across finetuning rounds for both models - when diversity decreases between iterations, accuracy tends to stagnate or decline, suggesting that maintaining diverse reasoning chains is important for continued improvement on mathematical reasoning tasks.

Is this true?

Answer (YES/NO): YES